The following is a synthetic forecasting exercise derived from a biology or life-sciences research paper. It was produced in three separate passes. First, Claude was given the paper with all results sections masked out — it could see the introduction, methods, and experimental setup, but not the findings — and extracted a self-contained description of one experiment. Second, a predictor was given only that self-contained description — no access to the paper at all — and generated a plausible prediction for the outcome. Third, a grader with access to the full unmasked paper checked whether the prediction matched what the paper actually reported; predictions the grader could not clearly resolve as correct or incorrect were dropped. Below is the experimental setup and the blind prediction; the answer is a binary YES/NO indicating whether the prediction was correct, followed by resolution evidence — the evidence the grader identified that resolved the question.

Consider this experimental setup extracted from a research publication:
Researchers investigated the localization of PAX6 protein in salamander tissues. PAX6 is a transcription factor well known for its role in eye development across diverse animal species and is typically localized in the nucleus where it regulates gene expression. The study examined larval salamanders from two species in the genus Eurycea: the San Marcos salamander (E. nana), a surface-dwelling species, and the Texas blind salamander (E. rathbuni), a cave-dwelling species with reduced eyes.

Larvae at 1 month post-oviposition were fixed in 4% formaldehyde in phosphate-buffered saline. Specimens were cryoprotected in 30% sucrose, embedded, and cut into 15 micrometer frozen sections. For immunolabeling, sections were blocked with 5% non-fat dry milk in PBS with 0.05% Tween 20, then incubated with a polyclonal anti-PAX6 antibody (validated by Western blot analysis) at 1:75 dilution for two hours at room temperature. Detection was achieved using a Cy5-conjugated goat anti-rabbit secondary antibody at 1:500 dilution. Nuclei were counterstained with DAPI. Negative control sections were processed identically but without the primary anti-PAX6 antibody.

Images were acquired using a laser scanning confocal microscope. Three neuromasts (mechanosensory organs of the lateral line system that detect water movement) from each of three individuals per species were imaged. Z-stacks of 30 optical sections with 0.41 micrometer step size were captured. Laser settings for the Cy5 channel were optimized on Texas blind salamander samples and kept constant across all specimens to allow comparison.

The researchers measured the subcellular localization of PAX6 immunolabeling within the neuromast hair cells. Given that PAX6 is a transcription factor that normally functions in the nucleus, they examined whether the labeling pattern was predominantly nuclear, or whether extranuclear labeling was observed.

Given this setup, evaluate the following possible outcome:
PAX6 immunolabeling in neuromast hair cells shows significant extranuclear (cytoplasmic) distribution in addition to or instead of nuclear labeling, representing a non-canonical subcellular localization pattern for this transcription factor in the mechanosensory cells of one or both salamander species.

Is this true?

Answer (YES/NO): YES